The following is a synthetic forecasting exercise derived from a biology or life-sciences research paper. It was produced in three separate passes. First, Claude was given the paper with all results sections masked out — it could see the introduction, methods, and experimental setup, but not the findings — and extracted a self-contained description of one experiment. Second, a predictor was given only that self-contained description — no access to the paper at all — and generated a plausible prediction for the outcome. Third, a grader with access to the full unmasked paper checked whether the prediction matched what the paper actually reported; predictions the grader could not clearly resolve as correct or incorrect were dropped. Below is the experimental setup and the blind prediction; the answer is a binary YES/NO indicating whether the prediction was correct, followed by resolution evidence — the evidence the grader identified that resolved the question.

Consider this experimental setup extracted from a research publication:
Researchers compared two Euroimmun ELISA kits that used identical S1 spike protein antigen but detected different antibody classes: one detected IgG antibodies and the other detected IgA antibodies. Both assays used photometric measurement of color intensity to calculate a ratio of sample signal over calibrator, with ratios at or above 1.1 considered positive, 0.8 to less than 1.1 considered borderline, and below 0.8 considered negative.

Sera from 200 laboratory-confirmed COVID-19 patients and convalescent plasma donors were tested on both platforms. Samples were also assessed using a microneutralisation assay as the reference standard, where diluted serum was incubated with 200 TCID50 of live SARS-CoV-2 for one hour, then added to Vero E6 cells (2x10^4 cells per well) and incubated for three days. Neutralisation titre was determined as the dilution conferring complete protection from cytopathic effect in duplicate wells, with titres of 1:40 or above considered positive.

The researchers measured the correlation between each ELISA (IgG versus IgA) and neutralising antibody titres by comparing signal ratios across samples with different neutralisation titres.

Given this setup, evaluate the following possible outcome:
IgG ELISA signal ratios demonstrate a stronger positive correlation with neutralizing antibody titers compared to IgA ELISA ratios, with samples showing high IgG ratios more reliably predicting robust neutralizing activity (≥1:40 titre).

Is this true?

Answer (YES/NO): YES